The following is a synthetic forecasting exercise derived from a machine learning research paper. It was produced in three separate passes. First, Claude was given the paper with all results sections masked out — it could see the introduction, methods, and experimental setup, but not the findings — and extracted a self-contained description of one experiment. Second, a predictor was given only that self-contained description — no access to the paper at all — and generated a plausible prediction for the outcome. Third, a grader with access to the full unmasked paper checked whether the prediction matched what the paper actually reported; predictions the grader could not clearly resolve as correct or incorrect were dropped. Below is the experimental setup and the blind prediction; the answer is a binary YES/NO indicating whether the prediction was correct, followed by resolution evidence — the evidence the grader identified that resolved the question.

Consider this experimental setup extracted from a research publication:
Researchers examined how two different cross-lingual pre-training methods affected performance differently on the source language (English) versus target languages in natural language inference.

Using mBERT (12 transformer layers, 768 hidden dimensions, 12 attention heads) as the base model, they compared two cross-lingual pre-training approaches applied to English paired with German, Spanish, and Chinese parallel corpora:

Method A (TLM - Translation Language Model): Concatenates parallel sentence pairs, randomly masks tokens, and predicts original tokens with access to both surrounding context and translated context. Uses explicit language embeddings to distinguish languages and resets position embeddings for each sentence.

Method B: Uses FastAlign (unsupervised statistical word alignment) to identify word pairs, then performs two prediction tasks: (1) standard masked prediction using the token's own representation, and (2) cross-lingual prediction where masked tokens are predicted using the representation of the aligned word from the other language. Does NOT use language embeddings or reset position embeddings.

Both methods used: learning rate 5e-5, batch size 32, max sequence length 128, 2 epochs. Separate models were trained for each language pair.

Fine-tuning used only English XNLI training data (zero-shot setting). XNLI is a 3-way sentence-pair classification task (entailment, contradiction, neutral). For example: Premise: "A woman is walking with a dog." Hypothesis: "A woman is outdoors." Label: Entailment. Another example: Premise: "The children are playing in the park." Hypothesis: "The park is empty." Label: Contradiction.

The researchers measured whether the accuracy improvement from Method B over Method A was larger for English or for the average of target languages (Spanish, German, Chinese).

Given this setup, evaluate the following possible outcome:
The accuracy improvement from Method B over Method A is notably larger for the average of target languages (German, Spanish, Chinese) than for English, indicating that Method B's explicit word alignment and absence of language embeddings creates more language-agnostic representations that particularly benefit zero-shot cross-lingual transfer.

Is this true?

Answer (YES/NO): YES